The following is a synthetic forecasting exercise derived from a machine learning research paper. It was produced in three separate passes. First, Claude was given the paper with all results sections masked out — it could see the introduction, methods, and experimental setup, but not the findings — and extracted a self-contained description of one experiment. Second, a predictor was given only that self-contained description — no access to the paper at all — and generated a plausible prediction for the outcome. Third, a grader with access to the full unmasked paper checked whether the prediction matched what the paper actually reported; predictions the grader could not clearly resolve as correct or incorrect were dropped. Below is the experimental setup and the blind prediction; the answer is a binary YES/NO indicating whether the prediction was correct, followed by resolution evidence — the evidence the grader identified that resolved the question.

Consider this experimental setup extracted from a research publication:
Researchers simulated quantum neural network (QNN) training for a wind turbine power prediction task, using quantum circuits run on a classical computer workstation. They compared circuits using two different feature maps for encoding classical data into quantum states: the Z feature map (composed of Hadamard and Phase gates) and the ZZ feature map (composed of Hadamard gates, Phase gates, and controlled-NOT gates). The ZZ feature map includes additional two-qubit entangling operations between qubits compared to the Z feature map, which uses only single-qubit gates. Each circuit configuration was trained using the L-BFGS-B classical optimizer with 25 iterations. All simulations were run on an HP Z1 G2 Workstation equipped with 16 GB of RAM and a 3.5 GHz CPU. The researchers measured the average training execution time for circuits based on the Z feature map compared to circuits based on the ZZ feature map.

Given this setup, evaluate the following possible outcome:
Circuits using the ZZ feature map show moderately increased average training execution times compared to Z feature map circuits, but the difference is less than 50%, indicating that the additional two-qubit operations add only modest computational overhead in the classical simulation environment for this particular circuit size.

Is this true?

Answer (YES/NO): NO